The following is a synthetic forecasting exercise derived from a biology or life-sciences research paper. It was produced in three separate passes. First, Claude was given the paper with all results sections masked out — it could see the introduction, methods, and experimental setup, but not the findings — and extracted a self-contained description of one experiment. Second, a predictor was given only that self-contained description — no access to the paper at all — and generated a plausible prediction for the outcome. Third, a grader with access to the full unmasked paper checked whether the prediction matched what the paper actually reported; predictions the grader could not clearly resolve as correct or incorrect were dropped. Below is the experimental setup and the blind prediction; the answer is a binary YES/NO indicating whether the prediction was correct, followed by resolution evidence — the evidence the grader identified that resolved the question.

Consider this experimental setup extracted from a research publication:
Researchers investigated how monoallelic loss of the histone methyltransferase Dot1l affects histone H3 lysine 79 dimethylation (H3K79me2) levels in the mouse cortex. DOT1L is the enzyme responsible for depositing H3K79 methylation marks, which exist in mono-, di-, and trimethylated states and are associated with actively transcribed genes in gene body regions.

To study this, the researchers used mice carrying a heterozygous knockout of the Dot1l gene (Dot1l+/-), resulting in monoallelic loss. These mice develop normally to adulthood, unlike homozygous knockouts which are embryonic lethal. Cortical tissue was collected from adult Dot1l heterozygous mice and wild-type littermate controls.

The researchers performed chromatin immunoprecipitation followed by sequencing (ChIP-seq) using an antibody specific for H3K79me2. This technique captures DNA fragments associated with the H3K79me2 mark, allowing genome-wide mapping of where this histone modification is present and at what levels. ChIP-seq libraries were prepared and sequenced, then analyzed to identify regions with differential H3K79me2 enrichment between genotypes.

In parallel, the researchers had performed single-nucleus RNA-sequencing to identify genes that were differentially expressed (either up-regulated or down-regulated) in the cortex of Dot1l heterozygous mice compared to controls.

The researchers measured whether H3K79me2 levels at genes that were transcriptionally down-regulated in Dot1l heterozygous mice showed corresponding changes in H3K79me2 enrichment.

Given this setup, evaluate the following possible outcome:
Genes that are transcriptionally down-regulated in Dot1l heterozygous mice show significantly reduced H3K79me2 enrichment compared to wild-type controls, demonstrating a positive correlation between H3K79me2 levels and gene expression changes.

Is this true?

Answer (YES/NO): YES